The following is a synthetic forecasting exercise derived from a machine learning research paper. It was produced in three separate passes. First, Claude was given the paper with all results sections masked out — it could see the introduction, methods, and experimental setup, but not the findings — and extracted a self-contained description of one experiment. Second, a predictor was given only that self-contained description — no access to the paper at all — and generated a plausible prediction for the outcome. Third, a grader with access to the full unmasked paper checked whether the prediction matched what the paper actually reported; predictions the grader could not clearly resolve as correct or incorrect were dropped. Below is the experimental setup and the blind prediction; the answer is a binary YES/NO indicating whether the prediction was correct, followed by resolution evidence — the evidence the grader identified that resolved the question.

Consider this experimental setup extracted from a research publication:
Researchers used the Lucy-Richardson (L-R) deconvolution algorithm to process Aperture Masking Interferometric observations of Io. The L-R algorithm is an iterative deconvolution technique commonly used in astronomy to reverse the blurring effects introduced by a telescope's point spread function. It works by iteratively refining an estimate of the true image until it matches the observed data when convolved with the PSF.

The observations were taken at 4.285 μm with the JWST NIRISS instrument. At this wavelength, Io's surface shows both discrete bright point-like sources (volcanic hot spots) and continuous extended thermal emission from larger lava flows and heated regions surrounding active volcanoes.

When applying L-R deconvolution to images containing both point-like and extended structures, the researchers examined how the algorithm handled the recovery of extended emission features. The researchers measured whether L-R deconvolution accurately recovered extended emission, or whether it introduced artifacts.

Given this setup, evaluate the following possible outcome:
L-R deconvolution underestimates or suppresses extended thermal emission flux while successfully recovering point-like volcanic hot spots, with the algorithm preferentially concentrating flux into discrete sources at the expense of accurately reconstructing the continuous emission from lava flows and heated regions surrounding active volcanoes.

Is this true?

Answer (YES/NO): NO